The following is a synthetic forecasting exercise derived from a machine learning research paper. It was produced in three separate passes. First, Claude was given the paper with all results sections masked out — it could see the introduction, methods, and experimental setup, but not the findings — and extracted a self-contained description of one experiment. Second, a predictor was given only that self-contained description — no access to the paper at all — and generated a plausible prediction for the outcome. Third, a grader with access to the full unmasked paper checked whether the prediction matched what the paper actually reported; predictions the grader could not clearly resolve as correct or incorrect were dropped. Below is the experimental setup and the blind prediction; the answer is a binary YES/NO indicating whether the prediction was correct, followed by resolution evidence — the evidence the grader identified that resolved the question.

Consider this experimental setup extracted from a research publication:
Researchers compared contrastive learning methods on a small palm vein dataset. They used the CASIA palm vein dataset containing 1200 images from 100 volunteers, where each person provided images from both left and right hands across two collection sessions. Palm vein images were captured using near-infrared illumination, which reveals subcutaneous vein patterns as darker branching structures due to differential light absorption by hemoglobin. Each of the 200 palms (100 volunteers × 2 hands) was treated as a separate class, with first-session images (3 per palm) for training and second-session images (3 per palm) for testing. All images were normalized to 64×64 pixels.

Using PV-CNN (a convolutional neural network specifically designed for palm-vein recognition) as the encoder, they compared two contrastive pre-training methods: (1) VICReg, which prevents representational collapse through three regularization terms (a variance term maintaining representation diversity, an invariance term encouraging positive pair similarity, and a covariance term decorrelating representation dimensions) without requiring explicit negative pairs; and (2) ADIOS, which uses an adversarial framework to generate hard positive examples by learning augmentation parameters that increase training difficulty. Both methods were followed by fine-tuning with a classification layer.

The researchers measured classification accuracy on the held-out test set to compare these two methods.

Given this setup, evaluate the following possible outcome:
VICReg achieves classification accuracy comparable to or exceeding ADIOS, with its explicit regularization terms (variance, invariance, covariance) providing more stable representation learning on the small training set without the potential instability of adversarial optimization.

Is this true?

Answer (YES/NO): YES